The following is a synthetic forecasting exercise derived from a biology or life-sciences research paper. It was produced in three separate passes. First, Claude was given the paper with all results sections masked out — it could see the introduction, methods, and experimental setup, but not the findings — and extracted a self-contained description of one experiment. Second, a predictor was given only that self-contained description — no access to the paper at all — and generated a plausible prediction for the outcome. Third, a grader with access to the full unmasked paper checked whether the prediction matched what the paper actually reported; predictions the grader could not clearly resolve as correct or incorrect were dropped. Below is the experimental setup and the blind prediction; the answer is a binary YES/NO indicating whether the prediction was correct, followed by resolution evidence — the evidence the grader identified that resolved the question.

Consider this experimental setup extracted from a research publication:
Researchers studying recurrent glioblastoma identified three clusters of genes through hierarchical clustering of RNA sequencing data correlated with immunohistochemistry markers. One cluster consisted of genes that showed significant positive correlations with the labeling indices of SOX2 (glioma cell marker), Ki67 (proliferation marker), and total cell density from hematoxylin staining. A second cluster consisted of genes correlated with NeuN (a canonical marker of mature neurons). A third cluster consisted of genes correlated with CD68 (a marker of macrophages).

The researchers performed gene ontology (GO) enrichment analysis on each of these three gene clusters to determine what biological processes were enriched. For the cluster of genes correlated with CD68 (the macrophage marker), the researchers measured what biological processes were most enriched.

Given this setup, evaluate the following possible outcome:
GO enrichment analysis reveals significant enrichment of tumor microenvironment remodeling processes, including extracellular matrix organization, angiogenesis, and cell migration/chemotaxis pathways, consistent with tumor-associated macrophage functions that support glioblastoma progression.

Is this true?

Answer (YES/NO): NO